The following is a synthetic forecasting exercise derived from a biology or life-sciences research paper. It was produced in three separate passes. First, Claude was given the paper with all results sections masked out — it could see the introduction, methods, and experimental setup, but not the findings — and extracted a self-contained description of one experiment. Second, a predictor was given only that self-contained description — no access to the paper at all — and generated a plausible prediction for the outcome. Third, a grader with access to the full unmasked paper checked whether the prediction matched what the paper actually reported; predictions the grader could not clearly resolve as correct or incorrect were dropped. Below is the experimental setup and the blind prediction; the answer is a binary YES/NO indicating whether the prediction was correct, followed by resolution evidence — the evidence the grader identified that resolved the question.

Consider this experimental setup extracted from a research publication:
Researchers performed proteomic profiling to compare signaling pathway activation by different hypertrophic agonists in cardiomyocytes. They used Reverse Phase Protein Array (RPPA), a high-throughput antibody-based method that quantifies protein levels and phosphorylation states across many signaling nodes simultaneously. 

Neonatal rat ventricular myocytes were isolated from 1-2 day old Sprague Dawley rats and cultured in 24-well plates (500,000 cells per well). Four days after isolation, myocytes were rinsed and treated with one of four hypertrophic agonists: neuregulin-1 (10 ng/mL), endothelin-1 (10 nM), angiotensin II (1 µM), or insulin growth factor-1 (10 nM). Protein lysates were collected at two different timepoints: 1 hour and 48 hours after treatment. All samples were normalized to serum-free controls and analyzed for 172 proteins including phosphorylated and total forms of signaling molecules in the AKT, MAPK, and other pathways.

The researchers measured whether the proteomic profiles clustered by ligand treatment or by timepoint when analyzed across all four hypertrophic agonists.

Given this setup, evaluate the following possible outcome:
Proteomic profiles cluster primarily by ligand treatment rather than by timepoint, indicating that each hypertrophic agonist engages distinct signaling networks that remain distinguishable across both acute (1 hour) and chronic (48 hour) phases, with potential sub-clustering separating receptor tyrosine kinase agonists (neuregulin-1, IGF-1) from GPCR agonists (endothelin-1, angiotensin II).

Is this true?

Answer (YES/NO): NO